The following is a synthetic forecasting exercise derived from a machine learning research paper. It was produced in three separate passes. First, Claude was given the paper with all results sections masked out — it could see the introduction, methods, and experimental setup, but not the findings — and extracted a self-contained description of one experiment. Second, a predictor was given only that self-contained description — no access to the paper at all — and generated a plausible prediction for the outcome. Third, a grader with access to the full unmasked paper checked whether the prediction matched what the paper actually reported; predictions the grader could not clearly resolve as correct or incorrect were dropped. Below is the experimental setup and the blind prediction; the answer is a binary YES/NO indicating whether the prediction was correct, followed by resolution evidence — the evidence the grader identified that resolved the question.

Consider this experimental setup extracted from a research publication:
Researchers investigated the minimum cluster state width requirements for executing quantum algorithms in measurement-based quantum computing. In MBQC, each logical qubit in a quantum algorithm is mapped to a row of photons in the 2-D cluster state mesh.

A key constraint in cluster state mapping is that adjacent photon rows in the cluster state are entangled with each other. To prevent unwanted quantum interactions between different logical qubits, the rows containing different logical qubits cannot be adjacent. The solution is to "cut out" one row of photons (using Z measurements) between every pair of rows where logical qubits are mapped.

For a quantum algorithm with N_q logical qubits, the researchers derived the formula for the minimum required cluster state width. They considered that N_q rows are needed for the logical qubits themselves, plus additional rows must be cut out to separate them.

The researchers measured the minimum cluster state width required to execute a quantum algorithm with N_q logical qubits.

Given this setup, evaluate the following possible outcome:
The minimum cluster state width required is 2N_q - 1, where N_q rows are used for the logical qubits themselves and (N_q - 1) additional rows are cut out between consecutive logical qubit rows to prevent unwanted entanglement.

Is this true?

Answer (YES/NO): YES